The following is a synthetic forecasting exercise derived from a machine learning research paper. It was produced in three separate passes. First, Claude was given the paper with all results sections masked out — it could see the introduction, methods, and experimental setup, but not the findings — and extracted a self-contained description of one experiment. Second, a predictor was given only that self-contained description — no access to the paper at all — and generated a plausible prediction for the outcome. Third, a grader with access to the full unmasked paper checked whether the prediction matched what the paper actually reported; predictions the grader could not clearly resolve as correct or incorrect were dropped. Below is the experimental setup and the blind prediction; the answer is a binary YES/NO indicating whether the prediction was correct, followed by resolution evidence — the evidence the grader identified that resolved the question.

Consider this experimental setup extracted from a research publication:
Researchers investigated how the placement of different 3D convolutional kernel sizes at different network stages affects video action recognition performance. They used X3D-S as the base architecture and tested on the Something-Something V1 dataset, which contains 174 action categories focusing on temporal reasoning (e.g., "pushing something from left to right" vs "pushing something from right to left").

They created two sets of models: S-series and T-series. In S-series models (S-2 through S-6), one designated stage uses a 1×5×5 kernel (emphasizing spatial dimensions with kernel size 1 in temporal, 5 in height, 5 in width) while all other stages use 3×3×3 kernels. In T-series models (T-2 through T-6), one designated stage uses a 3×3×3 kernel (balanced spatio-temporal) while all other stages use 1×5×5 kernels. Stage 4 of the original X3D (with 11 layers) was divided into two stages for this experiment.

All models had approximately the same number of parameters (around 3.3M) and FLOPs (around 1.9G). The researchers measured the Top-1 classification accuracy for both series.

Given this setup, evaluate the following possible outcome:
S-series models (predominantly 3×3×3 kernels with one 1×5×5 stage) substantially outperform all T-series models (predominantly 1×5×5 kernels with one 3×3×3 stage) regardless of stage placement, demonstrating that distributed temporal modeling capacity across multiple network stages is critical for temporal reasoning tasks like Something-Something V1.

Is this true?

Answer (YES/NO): NO